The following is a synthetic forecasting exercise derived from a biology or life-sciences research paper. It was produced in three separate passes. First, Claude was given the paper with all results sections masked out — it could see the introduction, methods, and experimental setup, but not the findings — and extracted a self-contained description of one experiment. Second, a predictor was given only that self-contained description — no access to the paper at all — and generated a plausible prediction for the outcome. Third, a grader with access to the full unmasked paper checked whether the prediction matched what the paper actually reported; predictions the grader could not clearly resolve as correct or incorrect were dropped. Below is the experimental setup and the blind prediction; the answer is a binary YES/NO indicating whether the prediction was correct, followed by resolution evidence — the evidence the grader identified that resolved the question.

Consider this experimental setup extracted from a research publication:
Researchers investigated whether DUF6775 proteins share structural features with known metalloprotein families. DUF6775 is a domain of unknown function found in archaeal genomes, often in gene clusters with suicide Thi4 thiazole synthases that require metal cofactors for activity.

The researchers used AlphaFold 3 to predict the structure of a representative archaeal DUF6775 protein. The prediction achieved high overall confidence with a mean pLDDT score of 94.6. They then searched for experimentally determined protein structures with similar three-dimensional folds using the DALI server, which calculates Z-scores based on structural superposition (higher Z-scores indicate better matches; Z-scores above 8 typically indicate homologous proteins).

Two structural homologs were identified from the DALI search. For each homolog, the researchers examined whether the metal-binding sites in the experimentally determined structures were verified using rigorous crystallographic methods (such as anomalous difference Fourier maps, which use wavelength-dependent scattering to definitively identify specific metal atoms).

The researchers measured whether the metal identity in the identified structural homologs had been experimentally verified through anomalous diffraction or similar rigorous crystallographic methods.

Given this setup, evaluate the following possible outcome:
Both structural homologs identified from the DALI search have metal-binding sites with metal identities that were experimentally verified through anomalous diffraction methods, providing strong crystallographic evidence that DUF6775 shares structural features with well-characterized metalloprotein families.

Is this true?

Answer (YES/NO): NO